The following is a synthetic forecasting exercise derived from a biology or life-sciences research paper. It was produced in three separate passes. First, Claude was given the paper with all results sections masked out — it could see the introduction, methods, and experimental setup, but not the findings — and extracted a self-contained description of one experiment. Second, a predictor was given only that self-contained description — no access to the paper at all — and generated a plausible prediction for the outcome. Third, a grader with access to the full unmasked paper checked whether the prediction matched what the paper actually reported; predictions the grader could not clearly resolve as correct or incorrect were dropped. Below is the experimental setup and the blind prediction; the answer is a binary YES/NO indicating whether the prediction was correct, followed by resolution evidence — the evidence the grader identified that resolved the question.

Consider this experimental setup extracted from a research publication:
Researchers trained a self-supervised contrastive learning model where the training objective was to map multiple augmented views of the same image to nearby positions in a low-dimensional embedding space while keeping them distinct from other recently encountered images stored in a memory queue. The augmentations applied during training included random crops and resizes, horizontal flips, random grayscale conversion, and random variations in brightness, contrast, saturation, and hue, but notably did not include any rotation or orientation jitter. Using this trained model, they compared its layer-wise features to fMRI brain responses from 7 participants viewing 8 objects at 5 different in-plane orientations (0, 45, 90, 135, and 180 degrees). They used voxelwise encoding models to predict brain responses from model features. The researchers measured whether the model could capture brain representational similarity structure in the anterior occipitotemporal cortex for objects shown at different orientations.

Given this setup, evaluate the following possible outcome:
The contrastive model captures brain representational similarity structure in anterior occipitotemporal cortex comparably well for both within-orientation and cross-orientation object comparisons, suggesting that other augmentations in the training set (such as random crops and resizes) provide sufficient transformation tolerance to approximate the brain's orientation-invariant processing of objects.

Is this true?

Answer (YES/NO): NO